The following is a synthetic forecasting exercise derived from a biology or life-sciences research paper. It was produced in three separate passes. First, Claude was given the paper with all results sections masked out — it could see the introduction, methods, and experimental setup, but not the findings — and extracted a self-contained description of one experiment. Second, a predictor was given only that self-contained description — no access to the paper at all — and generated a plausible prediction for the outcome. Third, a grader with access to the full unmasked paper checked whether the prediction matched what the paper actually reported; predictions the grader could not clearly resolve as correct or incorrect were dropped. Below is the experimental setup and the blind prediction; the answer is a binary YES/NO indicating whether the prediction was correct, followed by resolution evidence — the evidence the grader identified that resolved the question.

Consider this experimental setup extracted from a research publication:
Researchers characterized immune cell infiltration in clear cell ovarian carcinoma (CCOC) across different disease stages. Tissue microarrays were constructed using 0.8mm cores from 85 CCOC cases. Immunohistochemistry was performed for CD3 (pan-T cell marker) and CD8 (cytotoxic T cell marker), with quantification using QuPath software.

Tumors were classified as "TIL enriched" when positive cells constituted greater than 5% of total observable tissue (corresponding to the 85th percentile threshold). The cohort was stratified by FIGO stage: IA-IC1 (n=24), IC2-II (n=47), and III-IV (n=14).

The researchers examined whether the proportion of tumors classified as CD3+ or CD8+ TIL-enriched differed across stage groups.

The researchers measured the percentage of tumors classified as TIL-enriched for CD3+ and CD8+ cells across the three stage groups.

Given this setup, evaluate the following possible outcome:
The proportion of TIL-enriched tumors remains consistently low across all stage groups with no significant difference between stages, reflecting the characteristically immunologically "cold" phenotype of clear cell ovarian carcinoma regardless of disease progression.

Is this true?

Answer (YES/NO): NO